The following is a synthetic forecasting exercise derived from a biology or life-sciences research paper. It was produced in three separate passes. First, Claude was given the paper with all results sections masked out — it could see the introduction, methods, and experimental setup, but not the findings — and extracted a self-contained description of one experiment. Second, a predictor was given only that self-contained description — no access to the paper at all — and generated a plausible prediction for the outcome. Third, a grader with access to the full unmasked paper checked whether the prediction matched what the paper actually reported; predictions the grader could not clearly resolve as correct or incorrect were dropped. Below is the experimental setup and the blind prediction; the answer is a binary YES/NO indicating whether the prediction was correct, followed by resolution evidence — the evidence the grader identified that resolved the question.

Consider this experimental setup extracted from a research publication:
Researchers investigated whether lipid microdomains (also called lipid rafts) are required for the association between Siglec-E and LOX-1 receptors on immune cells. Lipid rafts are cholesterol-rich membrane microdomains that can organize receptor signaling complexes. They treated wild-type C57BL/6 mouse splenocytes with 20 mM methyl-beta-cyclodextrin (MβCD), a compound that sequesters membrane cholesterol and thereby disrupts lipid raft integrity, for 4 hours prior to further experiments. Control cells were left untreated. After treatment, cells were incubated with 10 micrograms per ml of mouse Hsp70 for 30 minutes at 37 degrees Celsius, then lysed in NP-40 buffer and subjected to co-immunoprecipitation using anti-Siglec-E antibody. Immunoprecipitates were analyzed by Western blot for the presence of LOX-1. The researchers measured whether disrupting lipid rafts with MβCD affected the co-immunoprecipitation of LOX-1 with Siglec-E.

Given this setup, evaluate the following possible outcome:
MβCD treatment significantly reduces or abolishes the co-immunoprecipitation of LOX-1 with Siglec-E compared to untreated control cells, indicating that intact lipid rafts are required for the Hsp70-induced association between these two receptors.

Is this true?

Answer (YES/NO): NO